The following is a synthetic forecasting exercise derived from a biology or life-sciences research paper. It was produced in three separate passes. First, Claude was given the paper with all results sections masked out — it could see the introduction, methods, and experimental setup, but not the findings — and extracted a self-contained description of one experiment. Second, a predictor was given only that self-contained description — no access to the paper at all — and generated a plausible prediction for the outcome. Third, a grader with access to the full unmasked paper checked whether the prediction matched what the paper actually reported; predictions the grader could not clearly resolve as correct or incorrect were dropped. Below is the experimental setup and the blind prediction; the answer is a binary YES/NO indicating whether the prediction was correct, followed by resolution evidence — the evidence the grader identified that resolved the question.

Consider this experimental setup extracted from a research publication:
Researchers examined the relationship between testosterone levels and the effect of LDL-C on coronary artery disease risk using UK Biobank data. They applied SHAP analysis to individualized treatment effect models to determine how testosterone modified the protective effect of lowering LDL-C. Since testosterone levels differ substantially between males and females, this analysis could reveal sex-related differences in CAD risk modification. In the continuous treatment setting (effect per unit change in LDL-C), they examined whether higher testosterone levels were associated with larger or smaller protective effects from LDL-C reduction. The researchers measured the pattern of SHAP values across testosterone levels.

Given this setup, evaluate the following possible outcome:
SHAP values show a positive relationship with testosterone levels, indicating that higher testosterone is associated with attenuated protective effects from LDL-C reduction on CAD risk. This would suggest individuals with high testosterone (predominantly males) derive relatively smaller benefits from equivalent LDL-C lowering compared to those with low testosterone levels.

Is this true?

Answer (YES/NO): NO